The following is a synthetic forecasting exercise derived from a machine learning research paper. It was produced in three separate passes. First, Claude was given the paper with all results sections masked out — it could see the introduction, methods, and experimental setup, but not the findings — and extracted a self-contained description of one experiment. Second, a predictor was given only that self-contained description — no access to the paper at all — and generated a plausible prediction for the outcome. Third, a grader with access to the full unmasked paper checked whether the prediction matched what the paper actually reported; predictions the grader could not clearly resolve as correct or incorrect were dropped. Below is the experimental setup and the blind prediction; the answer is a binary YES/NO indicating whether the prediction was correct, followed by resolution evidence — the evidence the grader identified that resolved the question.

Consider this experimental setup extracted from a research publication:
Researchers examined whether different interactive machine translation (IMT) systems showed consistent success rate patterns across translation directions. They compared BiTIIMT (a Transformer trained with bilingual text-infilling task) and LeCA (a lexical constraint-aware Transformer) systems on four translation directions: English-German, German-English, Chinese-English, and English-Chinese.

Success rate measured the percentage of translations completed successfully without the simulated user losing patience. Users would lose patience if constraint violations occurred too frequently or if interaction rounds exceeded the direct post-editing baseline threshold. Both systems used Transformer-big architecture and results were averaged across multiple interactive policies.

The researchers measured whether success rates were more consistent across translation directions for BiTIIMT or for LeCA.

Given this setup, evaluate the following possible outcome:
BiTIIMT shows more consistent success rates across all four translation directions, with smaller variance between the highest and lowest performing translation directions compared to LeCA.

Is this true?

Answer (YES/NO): YES